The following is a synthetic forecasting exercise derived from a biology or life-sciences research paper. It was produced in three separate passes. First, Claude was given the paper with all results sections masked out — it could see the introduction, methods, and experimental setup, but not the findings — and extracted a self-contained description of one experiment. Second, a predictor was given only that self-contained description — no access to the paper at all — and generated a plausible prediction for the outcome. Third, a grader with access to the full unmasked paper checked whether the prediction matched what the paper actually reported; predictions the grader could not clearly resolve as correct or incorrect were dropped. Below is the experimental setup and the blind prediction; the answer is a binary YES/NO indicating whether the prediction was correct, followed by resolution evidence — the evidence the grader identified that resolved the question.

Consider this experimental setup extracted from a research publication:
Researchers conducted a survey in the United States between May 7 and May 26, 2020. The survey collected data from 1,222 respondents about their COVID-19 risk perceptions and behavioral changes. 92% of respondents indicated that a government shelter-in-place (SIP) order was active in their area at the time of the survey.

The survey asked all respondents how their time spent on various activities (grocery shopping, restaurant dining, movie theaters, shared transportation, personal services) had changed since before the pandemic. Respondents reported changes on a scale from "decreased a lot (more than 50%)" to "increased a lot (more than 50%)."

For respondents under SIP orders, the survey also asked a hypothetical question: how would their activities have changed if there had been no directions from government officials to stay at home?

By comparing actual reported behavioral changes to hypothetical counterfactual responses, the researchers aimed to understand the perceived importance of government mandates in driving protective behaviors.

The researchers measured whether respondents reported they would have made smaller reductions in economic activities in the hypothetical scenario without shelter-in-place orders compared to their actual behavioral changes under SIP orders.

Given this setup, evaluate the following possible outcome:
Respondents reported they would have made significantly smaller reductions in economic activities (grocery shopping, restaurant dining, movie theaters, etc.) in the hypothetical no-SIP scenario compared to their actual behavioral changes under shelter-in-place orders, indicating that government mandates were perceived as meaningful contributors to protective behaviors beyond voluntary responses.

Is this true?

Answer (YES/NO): YES